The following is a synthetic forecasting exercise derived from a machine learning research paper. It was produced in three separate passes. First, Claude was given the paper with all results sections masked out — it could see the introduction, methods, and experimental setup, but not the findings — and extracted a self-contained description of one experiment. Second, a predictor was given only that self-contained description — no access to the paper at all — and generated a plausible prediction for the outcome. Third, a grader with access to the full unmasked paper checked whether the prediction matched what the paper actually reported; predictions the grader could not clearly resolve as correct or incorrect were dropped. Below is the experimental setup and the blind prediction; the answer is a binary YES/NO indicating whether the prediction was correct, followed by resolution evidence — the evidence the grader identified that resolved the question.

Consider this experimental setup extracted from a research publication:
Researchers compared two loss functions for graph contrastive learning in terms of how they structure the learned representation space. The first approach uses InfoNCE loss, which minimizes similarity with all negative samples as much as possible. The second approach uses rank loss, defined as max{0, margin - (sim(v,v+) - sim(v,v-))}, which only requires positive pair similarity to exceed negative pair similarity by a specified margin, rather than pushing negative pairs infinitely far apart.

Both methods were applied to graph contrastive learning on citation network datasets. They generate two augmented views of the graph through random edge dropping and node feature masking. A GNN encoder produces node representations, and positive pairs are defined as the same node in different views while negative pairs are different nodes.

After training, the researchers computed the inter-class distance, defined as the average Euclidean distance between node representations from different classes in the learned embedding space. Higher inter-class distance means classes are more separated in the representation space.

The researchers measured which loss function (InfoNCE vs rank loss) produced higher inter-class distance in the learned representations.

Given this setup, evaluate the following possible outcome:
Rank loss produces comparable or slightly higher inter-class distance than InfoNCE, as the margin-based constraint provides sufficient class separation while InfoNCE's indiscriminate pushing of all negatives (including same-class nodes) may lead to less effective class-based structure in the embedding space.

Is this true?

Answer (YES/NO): NO